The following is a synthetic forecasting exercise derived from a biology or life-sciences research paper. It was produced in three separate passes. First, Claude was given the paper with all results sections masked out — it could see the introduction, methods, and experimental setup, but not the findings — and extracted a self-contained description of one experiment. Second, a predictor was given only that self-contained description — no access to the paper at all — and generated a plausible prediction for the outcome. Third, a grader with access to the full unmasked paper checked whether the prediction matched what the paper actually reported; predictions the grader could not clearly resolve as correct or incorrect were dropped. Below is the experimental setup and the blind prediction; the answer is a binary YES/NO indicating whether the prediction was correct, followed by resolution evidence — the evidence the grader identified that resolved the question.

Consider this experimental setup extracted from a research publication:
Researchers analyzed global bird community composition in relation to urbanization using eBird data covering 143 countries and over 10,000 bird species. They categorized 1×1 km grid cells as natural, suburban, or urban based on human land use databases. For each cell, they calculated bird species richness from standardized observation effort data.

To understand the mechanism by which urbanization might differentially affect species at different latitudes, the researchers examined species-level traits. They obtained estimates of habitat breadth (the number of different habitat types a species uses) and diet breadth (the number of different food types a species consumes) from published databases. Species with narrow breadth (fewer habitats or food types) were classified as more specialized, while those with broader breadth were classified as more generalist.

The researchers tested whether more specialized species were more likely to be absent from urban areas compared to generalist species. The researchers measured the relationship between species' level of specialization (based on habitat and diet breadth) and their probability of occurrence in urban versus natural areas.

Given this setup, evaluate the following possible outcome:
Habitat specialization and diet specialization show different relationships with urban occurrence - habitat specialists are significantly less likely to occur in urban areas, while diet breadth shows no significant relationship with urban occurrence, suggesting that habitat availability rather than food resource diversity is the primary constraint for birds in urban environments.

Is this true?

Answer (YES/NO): NO